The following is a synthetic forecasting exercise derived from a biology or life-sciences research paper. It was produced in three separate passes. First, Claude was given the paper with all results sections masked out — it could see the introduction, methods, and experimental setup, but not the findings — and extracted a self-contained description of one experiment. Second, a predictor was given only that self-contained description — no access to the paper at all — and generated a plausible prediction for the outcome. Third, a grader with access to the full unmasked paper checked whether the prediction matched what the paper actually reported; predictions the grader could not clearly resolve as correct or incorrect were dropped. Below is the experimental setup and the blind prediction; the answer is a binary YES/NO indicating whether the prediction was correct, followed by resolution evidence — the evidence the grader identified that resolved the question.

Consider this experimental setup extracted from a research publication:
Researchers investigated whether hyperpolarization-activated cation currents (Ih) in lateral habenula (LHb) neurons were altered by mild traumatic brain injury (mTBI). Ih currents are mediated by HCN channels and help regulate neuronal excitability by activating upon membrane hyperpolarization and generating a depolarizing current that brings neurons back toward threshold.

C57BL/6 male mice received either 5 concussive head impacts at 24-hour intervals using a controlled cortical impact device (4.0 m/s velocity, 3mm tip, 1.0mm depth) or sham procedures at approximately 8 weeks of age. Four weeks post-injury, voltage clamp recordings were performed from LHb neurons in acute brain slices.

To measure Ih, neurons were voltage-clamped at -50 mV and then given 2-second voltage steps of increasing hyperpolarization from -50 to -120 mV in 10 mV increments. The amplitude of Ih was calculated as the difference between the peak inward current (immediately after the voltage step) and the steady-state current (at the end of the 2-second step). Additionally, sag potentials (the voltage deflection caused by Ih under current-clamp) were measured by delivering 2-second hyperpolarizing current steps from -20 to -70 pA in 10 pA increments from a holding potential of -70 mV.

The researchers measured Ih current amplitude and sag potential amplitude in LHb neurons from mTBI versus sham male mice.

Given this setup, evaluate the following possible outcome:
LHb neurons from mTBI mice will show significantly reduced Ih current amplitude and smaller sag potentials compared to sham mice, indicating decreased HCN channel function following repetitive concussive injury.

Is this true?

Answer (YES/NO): NO